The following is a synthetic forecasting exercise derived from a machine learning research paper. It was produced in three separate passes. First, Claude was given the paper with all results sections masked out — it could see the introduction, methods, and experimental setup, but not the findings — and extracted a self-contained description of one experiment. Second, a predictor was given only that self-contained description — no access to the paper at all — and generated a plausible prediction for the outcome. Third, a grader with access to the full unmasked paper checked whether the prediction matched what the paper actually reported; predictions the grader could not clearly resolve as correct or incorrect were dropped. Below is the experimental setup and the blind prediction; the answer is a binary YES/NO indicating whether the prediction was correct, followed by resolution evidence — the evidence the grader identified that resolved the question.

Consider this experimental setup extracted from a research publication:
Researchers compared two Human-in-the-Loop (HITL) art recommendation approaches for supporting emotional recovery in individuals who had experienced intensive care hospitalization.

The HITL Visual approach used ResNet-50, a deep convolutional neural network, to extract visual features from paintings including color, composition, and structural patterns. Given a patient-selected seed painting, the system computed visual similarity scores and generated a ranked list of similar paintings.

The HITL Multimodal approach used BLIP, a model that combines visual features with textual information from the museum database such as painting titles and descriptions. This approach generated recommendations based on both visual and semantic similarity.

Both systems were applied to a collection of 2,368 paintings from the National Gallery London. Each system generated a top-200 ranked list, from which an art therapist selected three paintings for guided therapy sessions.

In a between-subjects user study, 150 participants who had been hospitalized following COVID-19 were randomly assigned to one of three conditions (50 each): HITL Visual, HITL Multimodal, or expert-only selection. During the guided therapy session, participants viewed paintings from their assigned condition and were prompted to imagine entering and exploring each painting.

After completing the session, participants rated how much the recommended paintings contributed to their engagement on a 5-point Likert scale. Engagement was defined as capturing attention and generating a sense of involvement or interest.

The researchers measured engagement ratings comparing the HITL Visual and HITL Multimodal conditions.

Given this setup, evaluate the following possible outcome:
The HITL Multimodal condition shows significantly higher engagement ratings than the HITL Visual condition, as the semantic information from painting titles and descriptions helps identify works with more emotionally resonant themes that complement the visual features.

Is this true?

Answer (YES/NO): NO